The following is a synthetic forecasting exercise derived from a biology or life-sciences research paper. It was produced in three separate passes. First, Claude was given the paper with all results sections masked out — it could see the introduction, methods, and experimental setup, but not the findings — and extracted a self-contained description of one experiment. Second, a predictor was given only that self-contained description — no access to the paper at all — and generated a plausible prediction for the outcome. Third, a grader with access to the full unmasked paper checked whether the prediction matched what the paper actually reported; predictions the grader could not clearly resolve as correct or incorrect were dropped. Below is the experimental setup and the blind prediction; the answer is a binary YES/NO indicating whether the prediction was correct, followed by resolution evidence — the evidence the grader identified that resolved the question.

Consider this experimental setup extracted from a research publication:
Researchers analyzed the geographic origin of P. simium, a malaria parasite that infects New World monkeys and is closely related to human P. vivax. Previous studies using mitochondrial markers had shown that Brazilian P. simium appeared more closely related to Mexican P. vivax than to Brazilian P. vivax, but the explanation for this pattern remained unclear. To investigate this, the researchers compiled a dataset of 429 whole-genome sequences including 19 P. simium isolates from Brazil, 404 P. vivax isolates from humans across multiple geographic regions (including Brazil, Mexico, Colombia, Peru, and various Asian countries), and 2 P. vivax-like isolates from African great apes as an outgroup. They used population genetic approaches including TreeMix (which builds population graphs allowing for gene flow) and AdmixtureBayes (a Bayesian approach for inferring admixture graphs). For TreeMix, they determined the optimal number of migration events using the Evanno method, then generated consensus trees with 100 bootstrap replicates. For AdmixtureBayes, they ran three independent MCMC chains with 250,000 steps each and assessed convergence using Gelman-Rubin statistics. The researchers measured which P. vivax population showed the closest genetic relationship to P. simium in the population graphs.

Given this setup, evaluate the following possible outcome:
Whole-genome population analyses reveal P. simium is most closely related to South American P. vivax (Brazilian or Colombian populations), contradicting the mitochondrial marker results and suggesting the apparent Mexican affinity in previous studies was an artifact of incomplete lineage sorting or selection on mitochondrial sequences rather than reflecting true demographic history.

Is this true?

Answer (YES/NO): NO